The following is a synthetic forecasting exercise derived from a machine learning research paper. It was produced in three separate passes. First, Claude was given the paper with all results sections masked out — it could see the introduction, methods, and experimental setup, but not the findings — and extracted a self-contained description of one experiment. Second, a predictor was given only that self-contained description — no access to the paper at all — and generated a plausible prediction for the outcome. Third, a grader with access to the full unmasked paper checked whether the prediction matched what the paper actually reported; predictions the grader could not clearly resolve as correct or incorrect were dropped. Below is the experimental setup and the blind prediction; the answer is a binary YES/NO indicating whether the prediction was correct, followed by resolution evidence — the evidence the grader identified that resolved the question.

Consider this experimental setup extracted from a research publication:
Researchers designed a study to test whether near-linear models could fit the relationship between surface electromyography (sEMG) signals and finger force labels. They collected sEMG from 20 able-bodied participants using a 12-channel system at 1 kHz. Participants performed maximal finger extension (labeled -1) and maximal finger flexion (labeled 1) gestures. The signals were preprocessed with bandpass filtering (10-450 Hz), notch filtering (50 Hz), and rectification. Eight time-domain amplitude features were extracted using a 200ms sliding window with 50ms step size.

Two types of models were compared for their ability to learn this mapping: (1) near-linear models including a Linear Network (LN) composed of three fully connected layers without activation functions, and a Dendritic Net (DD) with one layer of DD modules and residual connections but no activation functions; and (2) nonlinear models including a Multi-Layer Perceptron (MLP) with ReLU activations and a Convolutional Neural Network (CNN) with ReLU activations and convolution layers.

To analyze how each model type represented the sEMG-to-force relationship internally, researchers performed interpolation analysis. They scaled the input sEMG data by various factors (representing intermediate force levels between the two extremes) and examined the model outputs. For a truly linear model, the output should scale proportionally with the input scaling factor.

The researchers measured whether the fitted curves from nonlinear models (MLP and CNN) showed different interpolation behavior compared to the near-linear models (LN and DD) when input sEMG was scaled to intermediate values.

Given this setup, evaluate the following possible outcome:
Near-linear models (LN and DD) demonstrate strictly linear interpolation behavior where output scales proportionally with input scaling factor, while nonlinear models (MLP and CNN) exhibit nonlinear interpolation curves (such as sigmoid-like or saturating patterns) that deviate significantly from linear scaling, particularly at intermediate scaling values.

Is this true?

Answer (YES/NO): NO